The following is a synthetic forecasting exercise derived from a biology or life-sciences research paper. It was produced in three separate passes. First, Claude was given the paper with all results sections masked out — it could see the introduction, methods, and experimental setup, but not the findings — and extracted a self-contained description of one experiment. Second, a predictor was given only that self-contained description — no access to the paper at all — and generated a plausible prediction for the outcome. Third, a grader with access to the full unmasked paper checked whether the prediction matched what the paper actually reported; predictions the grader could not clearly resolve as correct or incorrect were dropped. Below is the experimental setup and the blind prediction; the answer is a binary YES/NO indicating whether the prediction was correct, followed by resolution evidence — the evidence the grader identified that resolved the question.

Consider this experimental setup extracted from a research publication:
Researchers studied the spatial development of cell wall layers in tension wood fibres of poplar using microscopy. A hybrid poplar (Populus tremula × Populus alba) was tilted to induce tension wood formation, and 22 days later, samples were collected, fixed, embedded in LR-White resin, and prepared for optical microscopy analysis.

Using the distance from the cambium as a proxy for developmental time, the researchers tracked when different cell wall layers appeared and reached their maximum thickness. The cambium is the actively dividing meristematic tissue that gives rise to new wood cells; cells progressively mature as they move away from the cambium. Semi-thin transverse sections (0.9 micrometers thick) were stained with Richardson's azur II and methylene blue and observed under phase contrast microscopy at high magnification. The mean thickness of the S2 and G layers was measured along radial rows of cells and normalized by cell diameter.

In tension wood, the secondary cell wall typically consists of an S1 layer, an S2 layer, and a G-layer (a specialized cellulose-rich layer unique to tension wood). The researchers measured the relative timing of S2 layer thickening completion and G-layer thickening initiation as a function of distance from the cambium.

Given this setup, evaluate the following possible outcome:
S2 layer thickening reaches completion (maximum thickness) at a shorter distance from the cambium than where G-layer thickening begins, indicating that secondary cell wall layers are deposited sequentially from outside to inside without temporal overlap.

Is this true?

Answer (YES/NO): NO